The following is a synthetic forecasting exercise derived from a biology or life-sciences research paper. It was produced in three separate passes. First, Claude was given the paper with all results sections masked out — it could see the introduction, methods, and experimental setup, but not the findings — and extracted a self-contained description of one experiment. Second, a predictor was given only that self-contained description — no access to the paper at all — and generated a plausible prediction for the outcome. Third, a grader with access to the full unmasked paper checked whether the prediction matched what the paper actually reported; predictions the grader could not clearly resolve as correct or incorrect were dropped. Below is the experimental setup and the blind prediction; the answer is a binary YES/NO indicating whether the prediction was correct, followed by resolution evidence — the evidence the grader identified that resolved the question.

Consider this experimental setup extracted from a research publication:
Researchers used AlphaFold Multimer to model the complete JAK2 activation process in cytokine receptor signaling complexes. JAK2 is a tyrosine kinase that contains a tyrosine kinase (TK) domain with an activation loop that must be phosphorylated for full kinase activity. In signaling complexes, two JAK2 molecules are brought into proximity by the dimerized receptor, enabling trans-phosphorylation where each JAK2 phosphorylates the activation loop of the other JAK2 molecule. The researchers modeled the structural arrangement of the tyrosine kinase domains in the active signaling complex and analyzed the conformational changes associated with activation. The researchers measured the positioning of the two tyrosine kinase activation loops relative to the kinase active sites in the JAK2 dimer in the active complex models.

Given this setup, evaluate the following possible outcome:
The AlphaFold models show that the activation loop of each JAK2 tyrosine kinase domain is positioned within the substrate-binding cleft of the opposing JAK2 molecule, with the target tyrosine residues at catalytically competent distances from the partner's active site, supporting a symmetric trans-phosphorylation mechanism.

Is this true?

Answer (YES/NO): NO